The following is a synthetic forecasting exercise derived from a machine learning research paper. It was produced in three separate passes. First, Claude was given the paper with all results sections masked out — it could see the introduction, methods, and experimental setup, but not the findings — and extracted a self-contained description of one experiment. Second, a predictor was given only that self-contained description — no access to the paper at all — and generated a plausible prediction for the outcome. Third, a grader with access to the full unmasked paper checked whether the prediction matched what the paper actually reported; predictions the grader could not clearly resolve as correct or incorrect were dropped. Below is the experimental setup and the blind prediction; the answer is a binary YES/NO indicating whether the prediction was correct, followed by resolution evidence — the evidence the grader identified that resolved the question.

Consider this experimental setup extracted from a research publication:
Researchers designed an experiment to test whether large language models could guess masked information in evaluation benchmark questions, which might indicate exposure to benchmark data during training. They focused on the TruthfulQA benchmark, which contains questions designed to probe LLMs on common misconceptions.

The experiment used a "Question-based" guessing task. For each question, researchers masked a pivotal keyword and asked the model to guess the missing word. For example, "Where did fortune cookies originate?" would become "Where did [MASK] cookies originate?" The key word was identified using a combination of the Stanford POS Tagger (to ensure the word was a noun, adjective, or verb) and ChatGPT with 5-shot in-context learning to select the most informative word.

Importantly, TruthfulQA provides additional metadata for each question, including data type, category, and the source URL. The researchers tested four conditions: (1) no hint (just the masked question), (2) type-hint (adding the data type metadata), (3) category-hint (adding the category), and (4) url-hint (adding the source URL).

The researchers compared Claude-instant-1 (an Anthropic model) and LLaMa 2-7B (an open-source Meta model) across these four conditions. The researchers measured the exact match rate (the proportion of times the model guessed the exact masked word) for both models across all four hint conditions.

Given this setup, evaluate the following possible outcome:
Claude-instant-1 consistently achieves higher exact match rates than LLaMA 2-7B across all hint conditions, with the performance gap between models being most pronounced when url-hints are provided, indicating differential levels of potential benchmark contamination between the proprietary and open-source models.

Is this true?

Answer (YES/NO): YES